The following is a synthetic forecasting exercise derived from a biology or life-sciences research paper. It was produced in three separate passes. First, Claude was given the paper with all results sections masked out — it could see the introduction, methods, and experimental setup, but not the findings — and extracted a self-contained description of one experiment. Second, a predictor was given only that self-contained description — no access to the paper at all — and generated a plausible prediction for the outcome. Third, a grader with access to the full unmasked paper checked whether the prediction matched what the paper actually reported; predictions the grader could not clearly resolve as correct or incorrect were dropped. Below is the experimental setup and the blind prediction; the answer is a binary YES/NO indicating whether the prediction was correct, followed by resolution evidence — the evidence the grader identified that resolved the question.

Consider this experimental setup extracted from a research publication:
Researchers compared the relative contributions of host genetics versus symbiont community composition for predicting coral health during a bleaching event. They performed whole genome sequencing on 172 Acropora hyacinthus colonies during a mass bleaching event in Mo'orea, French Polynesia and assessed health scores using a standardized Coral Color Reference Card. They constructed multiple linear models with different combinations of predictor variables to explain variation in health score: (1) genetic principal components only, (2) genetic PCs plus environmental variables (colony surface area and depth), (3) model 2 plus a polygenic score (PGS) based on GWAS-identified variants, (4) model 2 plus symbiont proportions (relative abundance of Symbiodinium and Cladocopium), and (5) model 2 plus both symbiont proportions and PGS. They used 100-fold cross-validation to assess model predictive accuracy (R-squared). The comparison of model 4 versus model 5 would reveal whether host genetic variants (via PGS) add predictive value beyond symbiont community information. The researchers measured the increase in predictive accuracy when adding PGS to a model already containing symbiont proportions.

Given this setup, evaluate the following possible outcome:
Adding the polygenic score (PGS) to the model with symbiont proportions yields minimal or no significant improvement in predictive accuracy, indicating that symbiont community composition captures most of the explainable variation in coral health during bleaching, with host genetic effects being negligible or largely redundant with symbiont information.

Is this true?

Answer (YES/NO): NO